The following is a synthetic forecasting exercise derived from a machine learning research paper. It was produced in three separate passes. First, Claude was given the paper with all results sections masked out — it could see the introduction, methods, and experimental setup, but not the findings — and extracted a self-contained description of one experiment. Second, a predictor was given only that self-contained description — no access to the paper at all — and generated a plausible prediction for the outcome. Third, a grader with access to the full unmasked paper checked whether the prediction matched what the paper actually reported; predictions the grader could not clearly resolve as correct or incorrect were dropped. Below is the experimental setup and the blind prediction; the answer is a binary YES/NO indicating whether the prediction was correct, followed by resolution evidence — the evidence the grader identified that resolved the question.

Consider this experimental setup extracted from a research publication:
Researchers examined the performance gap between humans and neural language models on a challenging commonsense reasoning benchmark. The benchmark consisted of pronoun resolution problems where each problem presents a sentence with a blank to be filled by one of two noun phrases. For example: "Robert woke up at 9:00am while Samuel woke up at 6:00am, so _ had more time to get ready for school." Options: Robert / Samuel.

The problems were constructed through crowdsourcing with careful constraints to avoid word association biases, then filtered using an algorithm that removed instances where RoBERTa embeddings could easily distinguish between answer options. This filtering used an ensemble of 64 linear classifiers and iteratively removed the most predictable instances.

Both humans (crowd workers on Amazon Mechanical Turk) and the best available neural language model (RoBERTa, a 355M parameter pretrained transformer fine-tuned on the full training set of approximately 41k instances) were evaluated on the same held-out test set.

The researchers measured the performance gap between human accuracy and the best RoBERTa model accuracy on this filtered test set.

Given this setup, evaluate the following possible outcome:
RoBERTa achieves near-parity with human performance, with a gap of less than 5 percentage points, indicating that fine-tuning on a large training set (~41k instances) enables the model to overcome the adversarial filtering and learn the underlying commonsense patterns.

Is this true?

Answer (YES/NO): NO